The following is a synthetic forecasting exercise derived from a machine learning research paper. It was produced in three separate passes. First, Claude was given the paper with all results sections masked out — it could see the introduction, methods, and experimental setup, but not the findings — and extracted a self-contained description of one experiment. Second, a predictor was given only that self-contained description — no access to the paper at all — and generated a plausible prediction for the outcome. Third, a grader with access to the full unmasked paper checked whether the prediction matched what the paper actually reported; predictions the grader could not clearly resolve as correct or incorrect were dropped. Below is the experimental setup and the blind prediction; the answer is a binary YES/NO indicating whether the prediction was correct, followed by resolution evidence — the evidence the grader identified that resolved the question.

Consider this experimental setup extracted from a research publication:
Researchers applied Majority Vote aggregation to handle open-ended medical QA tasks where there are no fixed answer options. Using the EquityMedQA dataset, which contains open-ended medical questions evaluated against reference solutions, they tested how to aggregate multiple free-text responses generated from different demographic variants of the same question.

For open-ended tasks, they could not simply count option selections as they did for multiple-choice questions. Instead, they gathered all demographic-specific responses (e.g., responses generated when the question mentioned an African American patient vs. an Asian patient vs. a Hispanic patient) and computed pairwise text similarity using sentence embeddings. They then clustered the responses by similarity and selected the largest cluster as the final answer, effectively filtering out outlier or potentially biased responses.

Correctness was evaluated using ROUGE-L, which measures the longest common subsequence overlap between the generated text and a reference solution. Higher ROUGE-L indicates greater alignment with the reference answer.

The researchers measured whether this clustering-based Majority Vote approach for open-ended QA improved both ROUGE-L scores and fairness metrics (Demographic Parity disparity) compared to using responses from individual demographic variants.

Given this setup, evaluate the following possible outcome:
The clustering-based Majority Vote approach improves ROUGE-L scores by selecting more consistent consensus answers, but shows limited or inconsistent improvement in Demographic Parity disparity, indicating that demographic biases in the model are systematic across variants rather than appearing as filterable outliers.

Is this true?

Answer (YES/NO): NO